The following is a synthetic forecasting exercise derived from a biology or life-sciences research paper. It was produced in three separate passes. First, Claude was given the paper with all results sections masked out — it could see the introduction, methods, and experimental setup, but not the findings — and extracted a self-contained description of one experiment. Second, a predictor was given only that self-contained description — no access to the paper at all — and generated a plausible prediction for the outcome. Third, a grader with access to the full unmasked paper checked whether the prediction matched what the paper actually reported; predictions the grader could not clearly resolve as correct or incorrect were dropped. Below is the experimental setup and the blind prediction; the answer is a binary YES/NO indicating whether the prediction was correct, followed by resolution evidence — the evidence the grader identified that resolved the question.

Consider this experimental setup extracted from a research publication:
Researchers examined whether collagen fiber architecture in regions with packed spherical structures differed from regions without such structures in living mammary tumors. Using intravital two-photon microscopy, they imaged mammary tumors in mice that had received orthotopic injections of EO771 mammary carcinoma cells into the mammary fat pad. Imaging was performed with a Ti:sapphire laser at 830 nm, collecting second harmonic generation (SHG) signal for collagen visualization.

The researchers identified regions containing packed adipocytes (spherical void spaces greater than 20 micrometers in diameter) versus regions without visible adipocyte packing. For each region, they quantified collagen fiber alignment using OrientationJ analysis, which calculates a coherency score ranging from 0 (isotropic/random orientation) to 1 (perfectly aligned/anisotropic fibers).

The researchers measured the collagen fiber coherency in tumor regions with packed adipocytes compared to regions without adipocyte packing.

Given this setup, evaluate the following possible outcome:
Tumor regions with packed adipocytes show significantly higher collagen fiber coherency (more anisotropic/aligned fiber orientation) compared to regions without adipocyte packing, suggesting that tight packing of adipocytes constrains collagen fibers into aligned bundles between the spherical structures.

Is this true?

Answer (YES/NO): YES